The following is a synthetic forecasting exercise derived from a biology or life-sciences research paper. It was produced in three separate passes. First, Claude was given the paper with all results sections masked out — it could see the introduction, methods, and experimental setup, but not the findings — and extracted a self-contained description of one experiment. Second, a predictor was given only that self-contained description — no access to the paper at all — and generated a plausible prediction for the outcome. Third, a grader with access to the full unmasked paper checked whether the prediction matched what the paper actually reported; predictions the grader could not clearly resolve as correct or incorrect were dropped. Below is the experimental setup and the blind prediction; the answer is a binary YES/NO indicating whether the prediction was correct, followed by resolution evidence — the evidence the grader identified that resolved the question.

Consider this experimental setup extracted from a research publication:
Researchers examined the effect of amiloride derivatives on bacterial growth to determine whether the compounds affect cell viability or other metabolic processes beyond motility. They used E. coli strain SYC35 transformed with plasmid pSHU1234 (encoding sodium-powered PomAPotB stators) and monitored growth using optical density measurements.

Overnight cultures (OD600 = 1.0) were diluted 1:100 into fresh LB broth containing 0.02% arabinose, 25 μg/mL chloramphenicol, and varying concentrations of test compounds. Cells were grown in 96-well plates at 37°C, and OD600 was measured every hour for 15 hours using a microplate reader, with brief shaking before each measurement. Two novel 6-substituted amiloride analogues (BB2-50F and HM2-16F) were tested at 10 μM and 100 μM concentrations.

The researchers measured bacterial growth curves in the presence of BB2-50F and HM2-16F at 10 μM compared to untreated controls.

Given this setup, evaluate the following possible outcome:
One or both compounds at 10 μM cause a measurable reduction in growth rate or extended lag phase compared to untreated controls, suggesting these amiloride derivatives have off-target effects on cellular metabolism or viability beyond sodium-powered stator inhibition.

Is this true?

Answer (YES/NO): NO